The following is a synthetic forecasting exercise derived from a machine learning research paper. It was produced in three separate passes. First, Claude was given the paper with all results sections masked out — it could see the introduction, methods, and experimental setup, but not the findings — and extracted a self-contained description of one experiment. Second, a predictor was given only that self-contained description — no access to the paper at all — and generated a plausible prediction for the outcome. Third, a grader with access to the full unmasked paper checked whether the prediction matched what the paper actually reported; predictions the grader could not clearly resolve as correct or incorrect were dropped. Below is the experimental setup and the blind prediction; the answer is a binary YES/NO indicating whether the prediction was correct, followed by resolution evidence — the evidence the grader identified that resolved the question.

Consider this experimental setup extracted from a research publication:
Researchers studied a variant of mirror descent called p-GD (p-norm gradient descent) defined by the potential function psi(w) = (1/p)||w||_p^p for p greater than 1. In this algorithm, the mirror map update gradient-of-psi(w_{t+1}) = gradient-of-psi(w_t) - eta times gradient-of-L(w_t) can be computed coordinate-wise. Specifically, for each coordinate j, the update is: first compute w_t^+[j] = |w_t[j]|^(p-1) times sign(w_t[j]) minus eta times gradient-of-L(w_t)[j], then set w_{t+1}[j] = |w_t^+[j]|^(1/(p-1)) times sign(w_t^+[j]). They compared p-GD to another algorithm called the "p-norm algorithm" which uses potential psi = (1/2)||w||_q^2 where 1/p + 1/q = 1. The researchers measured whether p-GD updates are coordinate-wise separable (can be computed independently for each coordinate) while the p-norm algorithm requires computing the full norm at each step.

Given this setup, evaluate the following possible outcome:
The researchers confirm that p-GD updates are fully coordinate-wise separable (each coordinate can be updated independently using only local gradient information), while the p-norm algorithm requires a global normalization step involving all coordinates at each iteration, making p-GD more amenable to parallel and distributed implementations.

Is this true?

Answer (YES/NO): NO